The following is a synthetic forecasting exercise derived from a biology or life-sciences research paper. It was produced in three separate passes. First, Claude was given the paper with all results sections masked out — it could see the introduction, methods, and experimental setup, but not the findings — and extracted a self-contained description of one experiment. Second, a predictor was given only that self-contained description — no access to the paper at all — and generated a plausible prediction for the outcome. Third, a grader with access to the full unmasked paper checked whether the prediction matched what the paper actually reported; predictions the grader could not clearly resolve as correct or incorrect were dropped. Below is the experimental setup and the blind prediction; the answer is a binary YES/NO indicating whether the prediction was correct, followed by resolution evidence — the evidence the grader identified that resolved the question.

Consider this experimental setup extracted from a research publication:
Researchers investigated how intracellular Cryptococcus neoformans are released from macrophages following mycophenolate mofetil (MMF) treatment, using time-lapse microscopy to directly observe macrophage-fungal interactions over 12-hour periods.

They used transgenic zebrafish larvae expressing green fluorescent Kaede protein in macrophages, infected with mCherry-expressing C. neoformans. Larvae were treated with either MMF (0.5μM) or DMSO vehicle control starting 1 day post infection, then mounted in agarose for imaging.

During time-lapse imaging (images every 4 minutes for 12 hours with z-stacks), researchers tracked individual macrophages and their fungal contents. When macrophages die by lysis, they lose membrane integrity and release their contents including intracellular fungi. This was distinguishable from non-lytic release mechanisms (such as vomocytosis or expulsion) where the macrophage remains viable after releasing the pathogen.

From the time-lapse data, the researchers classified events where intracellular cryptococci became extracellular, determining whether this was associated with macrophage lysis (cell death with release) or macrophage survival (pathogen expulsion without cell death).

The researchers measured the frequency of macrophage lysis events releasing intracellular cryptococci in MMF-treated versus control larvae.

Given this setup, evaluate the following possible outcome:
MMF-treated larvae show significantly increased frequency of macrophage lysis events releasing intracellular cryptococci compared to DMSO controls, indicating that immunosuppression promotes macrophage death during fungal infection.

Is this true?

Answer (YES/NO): YES